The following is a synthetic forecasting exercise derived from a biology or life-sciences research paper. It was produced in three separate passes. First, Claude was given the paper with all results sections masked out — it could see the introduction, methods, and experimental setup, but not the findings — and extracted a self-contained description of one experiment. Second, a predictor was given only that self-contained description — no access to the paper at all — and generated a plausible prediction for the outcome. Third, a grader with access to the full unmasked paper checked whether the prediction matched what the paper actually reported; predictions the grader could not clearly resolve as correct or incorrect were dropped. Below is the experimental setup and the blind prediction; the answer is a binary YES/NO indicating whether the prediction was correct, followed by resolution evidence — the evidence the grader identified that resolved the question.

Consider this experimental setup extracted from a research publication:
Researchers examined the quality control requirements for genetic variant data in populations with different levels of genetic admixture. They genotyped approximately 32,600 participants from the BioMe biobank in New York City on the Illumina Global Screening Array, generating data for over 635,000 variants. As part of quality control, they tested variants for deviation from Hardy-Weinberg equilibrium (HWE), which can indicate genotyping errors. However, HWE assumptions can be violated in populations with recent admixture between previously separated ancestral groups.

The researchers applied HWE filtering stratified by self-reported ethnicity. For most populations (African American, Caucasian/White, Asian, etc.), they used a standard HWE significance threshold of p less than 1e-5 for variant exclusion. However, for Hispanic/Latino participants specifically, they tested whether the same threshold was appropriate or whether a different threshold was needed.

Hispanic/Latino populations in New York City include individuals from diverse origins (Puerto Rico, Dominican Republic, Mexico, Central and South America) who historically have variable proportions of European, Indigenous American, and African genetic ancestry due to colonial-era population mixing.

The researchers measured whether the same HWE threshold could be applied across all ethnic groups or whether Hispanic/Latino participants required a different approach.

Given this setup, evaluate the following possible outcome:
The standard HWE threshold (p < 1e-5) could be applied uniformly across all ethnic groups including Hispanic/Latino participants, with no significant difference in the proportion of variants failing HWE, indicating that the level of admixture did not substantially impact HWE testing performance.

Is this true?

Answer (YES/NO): NO